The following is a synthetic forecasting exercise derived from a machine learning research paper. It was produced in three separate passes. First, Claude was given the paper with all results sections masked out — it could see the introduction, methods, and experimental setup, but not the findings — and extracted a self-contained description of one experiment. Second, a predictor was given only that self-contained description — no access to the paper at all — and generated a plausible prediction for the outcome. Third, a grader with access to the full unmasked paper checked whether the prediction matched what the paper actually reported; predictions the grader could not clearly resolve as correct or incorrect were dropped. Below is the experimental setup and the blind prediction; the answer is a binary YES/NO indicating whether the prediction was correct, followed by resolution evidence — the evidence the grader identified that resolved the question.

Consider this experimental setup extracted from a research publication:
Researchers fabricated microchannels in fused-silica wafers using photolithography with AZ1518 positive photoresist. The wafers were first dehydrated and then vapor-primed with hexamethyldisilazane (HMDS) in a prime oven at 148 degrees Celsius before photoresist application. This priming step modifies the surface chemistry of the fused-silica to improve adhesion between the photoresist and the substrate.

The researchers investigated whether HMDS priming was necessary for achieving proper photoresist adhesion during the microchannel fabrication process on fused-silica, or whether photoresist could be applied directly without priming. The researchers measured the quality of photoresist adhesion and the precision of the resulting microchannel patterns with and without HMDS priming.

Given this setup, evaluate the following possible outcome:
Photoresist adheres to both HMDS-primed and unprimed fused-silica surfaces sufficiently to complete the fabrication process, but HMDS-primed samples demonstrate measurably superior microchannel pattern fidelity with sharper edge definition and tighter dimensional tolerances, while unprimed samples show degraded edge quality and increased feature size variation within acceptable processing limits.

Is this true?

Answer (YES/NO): NO